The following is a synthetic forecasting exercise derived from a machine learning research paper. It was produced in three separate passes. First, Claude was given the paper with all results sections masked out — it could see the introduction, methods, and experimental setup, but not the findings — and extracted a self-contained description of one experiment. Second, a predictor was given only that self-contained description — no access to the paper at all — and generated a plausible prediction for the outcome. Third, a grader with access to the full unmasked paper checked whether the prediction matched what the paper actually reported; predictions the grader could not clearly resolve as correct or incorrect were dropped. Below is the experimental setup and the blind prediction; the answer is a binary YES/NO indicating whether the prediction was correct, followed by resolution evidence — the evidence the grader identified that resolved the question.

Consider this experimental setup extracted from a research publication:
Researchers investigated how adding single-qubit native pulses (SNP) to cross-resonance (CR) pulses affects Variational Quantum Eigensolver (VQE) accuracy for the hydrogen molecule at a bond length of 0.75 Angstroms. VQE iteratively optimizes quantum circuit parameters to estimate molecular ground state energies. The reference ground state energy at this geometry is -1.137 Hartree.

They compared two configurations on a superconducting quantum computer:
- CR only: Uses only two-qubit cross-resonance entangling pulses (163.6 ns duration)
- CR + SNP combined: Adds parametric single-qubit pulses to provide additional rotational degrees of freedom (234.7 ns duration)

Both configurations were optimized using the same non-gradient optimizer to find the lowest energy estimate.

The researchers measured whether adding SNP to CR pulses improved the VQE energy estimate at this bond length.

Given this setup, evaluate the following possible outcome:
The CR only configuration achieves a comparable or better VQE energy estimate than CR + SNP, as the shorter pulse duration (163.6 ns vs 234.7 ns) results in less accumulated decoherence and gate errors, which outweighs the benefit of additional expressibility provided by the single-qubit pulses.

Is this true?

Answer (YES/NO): NO